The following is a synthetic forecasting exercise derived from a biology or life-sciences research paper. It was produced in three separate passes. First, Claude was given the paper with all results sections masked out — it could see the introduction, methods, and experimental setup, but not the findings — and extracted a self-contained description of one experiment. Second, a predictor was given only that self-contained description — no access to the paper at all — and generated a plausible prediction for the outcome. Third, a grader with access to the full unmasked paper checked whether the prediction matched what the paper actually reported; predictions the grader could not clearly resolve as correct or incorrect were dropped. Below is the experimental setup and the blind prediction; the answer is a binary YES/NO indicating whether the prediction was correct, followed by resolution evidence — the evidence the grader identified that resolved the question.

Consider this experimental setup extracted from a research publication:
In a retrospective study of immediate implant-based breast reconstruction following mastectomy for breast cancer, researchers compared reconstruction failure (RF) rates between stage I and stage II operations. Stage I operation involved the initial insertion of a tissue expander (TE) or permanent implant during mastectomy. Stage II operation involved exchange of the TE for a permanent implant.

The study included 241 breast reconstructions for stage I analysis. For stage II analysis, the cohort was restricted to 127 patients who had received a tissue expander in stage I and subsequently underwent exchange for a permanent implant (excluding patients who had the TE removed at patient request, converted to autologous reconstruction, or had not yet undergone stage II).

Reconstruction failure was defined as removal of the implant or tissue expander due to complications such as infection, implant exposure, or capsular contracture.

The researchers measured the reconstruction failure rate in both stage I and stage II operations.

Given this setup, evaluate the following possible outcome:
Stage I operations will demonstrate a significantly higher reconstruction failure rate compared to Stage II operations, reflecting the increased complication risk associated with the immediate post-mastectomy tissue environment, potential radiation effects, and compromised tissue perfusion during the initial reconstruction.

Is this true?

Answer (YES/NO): NO